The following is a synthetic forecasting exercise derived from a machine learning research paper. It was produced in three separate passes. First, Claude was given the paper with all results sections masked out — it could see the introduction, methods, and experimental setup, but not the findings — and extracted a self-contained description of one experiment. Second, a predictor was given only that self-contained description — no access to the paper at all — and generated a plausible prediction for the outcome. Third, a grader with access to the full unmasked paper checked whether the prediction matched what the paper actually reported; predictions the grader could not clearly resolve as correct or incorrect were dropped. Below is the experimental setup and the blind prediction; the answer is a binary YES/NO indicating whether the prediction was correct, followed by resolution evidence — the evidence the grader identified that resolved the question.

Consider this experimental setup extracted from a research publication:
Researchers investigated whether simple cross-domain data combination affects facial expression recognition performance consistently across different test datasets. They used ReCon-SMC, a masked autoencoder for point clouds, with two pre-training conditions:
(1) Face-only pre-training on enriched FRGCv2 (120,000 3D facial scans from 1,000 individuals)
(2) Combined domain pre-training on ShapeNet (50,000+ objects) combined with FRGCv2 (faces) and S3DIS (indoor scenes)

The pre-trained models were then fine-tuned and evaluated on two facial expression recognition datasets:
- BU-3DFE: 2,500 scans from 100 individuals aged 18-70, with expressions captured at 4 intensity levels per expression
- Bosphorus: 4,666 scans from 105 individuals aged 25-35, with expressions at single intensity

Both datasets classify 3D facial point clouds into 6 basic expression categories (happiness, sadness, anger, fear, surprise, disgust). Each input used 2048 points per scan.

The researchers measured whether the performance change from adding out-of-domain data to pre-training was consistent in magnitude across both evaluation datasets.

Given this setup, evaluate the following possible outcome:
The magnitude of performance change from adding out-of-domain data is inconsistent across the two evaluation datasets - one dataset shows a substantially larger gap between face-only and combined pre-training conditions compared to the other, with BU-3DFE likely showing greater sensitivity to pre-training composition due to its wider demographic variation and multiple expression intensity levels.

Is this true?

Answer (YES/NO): NO